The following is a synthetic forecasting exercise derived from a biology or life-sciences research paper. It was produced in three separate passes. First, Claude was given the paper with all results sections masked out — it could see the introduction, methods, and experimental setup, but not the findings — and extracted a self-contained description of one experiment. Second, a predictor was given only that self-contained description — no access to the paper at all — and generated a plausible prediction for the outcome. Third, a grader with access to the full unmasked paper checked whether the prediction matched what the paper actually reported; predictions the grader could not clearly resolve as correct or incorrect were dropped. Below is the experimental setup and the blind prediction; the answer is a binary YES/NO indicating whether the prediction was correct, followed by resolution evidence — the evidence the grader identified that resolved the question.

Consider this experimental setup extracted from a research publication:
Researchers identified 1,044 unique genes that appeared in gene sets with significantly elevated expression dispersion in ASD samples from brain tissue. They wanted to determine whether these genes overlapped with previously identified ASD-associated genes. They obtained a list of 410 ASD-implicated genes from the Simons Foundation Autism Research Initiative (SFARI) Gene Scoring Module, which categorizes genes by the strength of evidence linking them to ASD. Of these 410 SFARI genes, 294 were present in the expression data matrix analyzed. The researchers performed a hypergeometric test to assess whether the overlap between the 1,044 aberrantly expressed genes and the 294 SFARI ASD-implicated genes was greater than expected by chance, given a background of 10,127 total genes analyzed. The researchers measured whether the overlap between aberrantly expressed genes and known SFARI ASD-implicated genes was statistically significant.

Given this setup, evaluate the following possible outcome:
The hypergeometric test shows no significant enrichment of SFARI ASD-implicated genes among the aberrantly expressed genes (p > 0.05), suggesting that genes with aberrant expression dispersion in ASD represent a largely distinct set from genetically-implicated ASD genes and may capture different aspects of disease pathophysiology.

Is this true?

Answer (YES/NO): YES